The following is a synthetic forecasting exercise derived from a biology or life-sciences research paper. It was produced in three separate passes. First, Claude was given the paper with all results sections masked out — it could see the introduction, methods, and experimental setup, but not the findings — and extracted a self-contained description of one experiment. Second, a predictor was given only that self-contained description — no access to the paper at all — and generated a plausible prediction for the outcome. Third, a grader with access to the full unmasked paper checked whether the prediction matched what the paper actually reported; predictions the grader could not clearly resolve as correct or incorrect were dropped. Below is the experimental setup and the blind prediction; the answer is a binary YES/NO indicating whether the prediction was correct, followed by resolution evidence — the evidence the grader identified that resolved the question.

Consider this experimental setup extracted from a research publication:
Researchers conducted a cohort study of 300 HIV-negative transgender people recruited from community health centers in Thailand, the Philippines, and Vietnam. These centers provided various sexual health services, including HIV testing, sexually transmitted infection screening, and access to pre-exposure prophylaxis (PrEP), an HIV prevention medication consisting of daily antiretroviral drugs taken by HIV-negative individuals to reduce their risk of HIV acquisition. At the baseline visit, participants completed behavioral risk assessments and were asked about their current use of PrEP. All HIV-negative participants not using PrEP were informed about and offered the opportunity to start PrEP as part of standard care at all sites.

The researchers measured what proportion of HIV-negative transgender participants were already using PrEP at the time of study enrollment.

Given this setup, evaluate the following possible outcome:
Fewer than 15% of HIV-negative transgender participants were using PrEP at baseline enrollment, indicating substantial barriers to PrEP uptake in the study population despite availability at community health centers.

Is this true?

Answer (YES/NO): NO